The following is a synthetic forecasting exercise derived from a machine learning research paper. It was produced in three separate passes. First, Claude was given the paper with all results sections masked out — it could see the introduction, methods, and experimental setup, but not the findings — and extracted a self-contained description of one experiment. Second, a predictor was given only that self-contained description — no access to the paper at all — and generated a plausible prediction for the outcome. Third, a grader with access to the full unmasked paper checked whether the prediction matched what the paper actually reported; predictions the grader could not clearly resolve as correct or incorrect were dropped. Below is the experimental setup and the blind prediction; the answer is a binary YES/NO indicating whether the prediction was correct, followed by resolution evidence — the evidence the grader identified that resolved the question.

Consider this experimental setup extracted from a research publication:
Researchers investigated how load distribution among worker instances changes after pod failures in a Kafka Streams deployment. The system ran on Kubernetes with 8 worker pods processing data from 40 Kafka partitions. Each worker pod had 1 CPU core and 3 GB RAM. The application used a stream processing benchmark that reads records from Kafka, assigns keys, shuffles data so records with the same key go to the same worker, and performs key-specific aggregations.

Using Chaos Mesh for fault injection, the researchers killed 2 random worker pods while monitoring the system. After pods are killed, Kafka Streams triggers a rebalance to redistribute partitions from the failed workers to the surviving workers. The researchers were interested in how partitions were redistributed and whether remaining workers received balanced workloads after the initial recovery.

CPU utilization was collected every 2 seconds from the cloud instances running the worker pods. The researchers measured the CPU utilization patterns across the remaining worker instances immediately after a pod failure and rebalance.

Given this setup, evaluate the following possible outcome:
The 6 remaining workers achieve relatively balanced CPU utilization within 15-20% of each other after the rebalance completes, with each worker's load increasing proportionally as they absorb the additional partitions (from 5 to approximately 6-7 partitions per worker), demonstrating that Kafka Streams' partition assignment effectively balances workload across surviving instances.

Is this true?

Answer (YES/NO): NO